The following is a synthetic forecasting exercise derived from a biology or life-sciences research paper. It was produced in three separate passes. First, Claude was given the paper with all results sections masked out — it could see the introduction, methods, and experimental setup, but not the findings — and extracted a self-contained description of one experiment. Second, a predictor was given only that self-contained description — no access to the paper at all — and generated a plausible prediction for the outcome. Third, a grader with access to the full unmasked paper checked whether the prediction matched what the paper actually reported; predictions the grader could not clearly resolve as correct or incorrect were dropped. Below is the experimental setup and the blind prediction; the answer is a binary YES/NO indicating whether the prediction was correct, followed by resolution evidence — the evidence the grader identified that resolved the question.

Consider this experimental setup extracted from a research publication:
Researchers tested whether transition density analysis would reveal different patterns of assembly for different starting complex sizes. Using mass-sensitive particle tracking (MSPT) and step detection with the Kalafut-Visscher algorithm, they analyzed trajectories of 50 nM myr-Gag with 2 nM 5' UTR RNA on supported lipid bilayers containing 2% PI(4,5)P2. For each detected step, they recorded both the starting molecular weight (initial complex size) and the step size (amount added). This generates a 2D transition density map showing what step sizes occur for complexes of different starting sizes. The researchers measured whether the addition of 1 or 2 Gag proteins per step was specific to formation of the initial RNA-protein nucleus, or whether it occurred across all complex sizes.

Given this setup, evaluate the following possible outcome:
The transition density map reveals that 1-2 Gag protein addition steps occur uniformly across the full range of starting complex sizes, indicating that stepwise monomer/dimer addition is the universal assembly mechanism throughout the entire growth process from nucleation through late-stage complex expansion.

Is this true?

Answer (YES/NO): YES